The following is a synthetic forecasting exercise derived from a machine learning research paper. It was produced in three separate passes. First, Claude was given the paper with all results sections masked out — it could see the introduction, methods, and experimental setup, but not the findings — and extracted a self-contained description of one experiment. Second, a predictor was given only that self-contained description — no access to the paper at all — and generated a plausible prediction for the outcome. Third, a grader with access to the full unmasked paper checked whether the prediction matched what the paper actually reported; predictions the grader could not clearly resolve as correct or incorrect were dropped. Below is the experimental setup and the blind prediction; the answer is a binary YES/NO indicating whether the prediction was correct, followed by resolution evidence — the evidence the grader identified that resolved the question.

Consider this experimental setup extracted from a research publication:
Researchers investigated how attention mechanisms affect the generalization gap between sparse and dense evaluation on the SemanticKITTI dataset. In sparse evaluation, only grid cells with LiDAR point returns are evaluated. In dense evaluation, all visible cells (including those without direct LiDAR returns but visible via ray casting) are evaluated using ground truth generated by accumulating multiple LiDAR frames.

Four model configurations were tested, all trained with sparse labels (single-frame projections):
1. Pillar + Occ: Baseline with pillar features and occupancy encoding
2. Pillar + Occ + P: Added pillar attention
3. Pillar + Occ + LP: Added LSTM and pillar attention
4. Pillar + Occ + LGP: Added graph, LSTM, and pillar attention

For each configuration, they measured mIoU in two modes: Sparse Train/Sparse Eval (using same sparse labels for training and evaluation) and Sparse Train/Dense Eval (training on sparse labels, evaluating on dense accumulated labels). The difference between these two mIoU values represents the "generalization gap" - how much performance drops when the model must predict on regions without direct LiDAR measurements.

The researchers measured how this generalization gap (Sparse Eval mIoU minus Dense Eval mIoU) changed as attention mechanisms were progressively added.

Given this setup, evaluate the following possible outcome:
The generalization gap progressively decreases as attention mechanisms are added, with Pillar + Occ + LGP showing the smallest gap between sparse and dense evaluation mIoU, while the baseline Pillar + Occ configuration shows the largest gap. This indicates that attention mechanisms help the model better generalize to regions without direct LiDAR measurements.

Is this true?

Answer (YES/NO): NO